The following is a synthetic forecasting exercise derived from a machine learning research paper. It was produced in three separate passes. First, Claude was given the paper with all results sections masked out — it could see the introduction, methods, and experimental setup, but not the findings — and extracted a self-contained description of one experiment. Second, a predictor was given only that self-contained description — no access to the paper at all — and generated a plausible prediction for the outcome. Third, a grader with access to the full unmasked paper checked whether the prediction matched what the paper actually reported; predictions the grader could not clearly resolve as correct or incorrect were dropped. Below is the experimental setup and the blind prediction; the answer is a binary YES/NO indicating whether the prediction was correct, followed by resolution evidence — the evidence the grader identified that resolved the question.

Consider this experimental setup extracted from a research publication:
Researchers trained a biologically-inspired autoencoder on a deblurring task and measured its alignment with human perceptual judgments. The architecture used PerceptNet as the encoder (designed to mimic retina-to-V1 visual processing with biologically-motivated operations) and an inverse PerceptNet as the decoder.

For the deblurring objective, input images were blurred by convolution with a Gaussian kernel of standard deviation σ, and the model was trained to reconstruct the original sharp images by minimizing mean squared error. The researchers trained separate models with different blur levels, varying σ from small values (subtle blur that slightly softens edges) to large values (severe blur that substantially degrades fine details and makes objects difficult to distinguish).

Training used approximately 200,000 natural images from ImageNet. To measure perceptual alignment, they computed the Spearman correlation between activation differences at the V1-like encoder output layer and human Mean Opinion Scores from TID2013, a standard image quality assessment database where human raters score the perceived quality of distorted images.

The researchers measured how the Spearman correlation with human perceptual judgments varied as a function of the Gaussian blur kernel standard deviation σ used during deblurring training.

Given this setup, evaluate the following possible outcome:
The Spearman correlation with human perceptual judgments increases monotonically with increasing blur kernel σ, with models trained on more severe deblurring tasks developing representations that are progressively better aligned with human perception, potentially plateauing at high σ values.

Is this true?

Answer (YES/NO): NO